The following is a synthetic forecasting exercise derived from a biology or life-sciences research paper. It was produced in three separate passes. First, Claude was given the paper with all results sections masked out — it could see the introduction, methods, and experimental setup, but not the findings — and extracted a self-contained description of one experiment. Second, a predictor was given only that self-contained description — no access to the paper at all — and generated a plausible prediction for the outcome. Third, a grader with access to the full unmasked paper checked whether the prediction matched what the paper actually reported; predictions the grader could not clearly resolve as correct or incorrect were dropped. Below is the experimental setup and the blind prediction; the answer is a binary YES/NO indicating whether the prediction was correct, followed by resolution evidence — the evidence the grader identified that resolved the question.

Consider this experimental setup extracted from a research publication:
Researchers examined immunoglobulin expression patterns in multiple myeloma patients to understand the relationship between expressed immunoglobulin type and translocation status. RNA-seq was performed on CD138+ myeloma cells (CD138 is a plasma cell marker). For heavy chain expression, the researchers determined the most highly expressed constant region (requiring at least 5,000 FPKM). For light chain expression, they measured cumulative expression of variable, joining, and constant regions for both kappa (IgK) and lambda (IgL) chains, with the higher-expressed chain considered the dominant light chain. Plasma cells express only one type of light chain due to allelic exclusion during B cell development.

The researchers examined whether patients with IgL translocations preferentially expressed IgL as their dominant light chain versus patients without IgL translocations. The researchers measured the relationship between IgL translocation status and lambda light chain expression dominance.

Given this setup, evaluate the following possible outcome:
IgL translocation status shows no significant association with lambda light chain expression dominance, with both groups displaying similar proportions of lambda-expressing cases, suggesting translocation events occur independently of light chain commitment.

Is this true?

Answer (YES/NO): YES